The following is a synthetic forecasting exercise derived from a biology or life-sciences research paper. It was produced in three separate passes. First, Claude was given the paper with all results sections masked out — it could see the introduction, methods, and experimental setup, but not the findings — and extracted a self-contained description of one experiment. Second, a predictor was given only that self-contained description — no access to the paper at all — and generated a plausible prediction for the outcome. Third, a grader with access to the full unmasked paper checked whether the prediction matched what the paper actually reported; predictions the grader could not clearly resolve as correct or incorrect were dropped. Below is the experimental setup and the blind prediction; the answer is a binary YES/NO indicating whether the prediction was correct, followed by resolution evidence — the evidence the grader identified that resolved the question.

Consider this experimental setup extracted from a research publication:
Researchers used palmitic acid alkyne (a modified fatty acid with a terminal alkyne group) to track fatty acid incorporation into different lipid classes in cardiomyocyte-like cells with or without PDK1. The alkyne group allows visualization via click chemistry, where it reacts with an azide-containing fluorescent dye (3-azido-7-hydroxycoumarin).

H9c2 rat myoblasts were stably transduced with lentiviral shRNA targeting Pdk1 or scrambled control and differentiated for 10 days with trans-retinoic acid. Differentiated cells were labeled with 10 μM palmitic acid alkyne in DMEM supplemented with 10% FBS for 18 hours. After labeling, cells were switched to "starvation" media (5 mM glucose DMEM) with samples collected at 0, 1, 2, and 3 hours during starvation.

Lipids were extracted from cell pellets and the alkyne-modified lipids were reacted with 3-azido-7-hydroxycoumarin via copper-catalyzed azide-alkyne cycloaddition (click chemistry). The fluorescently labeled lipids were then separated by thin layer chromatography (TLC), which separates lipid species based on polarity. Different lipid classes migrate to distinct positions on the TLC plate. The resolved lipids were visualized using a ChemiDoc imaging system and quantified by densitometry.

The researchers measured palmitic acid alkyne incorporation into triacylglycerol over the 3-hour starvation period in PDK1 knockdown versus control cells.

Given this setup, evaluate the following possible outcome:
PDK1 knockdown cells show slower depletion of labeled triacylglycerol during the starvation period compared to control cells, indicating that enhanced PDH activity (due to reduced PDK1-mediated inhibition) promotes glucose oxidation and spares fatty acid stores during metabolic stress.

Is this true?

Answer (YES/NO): NO